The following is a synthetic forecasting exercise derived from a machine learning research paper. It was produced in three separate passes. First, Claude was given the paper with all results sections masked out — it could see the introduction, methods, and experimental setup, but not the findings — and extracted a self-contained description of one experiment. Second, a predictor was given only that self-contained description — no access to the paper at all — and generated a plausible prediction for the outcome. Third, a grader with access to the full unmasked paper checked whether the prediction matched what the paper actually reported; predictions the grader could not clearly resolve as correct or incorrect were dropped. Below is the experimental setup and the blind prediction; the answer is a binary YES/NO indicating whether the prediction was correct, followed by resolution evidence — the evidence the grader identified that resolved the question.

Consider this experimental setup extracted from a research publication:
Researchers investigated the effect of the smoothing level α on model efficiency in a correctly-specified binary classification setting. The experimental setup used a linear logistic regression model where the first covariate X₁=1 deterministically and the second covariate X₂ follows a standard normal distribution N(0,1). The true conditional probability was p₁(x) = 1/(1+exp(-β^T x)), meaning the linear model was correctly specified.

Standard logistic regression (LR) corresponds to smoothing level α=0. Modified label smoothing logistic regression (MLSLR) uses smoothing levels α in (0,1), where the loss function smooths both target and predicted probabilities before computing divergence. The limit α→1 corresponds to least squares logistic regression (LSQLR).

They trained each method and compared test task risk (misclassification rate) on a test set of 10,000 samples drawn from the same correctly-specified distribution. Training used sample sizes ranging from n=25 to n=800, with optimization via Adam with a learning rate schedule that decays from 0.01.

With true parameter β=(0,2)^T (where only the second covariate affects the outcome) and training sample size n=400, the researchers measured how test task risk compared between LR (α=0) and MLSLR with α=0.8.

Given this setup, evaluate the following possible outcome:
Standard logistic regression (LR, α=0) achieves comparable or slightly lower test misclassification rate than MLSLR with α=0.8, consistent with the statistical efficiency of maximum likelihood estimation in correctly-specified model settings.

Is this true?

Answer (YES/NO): YES